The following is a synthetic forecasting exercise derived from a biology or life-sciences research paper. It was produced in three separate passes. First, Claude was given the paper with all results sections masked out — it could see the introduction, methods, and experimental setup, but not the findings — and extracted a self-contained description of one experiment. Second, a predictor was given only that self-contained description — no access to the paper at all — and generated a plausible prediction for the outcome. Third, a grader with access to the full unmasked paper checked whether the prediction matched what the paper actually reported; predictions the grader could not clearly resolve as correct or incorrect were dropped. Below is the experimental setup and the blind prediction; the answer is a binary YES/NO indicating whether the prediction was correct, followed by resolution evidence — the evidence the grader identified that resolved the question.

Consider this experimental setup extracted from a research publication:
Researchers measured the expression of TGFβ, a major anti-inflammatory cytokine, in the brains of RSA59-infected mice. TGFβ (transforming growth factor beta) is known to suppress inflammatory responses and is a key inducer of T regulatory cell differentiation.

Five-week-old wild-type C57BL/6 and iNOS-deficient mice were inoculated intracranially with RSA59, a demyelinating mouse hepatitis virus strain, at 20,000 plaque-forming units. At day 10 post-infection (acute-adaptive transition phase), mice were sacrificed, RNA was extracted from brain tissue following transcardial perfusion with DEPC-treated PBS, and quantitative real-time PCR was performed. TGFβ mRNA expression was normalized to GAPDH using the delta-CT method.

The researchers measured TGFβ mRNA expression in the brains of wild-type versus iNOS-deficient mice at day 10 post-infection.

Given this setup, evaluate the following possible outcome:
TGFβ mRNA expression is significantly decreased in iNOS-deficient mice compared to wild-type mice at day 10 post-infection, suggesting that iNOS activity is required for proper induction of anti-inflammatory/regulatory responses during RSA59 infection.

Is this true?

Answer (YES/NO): NO